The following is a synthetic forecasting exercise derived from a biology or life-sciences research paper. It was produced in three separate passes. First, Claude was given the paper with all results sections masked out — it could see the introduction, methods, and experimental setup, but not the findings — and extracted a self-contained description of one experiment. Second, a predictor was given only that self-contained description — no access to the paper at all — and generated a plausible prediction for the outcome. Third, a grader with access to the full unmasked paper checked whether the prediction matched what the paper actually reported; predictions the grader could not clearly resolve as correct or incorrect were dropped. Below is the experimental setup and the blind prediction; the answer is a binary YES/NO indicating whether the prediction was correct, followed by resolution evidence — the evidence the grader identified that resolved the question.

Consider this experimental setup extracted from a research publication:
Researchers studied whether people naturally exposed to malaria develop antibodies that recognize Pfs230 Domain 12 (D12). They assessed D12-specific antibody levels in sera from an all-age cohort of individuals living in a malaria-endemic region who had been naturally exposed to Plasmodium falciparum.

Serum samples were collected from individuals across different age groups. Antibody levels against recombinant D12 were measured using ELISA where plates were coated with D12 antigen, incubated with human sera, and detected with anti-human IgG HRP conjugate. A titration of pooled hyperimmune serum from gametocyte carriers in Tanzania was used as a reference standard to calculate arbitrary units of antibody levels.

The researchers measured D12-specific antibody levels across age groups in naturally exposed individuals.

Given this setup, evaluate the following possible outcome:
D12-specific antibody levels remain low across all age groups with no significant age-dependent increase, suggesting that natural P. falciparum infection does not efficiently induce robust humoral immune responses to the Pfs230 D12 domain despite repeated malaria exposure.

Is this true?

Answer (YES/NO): NO